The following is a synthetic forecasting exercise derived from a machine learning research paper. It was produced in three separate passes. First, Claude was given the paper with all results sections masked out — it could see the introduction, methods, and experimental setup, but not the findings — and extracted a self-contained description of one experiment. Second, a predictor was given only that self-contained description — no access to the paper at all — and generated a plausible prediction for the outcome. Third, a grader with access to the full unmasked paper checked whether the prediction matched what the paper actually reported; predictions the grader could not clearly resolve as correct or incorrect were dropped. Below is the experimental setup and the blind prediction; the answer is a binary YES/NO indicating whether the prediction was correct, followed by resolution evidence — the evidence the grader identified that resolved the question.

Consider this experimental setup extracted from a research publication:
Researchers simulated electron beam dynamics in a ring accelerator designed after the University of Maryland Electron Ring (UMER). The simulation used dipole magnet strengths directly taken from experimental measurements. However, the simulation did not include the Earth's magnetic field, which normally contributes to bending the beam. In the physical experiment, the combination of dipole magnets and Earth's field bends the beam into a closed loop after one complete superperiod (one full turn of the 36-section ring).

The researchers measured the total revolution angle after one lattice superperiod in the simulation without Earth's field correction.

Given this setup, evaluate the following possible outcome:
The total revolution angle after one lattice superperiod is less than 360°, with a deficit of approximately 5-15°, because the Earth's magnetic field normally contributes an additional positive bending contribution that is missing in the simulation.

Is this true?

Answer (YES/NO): NO